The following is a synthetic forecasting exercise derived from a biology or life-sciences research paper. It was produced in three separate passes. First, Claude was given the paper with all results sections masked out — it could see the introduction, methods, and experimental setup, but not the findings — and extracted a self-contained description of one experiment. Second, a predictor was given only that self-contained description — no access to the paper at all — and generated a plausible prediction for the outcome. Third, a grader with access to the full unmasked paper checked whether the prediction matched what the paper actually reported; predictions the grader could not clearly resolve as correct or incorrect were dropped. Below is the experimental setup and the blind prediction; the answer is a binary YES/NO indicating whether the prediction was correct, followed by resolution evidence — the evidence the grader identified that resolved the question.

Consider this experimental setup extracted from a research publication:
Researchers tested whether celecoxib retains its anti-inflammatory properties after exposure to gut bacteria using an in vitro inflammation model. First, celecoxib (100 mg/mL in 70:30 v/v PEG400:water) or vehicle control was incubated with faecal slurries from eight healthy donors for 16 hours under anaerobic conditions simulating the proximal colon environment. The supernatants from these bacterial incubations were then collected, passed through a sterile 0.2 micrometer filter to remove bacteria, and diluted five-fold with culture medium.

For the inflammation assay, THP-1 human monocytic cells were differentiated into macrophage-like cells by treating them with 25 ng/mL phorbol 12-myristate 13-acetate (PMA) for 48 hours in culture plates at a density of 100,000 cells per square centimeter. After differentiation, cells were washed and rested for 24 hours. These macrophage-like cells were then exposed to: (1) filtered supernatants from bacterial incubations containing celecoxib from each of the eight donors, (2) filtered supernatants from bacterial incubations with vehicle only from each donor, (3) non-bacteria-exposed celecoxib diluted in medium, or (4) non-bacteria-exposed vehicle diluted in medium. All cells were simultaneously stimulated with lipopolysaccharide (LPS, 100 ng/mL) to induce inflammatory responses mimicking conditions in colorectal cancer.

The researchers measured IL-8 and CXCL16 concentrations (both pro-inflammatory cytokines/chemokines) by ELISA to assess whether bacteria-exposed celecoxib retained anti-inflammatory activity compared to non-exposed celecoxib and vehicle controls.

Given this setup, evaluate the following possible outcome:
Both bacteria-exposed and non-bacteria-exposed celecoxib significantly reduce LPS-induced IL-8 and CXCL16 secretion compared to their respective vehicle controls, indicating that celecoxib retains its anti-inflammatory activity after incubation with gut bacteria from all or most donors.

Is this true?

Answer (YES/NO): NO